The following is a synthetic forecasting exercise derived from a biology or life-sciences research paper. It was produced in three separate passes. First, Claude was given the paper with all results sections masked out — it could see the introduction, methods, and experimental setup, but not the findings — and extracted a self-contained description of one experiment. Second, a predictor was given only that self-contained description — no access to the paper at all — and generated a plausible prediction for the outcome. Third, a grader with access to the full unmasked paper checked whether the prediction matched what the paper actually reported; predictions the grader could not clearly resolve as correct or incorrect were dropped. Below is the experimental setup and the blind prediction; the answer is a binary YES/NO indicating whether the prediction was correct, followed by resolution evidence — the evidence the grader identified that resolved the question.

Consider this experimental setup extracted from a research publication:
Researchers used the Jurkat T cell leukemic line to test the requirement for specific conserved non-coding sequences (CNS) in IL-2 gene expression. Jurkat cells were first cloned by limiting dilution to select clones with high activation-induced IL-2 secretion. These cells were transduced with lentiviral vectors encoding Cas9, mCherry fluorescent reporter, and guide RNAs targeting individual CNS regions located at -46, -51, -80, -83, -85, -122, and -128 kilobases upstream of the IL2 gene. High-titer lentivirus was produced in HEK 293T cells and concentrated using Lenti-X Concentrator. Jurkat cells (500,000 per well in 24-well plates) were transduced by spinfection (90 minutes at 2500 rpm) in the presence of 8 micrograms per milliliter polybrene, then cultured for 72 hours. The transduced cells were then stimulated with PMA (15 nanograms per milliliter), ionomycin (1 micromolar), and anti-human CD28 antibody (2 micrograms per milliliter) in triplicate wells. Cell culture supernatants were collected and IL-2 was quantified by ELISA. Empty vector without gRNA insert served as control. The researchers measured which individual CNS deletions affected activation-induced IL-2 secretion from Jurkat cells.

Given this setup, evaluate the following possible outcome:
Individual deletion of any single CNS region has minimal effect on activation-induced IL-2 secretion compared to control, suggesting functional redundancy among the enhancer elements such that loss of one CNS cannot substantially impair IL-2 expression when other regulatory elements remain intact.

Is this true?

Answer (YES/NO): NO